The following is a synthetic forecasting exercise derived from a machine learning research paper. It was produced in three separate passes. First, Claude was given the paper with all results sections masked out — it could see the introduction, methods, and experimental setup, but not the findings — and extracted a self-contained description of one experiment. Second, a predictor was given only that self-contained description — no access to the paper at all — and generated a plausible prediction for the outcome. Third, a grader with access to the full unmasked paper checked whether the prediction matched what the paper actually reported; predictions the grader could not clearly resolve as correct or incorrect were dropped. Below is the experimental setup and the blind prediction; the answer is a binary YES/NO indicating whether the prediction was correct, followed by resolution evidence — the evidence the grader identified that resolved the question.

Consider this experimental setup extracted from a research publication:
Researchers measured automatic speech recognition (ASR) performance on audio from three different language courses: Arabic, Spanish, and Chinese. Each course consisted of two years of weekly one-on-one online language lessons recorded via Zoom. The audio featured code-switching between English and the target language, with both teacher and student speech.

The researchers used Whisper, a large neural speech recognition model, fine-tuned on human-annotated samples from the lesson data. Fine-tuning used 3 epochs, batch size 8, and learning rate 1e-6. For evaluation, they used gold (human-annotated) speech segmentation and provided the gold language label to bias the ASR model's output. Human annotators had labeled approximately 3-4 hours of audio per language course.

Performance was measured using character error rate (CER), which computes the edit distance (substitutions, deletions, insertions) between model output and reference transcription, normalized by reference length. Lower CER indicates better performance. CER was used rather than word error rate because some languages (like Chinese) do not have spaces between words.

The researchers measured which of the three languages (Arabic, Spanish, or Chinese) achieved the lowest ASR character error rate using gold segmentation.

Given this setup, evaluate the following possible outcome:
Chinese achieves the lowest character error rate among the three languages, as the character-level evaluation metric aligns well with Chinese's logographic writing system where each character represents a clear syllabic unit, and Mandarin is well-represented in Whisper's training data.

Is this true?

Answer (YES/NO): YES